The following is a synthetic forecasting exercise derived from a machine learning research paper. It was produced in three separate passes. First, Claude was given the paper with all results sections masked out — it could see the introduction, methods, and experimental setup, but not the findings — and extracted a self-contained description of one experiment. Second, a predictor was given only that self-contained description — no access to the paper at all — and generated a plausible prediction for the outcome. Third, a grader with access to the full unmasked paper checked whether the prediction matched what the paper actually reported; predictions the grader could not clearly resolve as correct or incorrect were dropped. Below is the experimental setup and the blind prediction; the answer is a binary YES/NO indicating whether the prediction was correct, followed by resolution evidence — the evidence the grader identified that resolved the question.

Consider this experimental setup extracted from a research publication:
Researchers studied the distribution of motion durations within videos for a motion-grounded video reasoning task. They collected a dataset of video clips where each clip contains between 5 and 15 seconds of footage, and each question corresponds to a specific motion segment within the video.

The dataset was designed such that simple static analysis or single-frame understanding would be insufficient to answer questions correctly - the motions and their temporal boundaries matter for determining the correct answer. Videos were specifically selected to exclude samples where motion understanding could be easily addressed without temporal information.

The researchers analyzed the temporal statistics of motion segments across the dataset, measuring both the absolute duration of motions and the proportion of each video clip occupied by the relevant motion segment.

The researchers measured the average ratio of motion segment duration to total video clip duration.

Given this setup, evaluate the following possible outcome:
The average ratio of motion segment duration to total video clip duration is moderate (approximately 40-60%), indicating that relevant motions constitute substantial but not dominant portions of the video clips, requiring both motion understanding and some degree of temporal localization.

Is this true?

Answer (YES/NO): YES